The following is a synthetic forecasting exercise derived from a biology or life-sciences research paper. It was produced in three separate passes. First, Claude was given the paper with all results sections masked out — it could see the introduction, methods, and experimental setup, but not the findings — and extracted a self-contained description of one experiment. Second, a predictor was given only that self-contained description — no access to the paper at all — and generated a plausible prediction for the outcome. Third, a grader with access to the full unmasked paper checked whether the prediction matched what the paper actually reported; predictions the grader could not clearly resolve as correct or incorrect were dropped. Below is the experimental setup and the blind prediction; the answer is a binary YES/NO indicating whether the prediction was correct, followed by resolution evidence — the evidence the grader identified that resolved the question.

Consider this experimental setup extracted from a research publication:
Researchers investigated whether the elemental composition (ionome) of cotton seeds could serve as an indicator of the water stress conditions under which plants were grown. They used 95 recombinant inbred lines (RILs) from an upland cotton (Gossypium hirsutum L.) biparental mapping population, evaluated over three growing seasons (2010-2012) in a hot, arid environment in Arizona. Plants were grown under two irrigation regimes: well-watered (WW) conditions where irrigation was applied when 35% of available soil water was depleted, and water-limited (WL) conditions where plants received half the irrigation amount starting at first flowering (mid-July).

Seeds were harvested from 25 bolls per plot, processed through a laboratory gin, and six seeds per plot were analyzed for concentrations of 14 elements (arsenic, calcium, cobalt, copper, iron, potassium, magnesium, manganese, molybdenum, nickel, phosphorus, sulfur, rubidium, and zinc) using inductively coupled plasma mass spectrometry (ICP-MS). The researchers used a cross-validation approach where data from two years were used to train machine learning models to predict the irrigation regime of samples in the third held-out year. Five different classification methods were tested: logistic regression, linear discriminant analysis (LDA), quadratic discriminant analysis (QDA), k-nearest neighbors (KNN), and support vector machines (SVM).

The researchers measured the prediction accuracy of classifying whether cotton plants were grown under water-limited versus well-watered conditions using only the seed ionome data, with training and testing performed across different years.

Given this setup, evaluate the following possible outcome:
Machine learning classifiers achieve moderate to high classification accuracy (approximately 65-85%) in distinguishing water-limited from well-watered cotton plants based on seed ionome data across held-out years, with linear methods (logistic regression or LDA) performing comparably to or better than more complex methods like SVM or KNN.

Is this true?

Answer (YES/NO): NO